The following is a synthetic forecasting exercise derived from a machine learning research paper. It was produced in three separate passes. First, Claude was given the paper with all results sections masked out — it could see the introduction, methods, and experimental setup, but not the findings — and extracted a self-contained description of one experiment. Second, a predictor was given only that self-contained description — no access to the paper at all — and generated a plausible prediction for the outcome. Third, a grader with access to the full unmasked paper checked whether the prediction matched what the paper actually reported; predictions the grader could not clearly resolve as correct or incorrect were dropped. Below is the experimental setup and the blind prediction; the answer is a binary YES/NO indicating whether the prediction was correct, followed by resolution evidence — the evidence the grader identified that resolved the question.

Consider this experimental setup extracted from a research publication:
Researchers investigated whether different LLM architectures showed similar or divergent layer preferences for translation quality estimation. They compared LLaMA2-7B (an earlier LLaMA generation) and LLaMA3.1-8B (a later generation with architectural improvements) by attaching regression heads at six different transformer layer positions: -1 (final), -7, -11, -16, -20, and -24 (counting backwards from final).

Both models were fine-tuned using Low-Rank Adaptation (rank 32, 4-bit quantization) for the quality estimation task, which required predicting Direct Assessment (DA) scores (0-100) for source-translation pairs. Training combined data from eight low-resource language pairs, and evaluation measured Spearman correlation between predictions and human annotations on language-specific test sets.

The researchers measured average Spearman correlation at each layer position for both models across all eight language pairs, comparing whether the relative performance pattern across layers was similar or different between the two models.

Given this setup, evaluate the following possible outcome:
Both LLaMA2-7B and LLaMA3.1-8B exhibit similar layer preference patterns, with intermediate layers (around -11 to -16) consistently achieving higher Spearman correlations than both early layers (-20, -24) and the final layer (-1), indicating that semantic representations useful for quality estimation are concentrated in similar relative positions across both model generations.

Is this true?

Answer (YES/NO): NO